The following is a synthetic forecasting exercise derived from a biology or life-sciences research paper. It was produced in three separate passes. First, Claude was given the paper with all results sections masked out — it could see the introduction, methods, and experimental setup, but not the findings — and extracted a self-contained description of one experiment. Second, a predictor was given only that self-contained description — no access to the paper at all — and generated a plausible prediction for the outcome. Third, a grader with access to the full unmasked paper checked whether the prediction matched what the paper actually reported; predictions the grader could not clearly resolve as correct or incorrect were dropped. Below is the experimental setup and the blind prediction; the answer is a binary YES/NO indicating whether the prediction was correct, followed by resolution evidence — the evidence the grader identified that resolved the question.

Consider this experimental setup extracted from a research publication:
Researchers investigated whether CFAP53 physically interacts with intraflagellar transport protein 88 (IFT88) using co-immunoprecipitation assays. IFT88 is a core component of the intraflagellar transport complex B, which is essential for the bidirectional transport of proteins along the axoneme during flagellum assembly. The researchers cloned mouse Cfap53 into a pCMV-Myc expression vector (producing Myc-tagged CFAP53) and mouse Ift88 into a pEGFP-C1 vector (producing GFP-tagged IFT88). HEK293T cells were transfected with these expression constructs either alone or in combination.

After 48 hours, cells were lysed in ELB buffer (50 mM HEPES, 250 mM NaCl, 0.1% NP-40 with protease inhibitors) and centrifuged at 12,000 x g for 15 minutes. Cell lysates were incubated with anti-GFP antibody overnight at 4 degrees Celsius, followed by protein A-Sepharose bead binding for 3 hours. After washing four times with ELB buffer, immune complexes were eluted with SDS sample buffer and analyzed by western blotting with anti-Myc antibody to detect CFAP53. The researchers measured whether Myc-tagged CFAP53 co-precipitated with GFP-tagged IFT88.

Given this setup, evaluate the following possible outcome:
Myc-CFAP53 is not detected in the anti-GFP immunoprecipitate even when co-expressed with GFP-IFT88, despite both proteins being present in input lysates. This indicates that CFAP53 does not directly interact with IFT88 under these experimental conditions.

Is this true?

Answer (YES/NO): NO